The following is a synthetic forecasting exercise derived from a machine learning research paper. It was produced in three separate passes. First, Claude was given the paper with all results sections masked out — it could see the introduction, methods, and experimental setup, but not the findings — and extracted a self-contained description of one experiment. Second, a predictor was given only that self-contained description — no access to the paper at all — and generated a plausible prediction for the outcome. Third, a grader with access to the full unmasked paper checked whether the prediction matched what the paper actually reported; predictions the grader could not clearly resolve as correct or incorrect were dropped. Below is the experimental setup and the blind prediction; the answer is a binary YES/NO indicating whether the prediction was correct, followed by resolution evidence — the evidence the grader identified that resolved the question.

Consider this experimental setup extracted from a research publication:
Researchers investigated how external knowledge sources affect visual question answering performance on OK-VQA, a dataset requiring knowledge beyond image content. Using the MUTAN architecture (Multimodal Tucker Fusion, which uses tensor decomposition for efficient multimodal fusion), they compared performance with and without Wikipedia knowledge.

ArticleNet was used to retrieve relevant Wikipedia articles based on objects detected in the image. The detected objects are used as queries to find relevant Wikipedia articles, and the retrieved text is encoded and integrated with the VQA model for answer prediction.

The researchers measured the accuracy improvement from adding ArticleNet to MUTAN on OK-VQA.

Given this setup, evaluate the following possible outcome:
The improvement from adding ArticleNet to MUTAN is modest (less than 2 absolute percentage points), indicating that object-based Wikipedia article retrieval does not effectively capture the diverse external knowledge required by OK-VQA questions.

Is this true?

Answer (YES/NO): YES